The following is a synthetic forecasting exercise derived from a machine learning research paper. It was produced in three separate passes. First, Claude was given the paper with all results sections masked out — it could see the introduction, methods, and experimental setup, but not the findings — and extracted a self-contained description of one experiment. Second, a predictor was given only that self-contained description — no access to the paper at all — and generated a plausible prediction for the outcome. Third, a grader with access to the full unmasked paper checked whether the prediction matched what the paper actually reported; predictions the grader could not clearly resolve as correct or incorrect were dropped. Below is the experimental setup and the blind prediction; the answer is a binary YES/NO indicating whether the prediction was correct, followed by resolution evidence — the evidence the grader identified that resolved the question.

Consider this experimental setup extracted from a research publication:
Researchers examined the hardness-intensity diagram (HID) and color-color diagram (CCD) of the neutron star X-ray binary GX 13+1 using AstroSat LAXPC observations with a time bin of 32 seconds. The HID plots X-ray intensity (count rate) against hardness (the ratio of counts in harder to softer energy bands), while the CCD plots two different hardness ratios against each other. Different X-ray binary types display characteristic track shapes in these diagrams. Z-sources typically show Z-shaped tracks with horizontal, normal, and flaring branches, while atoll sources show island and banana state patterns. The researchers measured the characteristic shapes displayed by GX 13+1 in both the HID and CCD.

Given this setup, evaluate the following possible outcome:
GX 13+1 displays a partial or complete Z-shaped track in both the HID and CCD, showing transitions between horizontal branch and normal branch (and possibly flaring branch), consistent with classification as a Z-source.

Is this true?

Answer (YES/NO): YES